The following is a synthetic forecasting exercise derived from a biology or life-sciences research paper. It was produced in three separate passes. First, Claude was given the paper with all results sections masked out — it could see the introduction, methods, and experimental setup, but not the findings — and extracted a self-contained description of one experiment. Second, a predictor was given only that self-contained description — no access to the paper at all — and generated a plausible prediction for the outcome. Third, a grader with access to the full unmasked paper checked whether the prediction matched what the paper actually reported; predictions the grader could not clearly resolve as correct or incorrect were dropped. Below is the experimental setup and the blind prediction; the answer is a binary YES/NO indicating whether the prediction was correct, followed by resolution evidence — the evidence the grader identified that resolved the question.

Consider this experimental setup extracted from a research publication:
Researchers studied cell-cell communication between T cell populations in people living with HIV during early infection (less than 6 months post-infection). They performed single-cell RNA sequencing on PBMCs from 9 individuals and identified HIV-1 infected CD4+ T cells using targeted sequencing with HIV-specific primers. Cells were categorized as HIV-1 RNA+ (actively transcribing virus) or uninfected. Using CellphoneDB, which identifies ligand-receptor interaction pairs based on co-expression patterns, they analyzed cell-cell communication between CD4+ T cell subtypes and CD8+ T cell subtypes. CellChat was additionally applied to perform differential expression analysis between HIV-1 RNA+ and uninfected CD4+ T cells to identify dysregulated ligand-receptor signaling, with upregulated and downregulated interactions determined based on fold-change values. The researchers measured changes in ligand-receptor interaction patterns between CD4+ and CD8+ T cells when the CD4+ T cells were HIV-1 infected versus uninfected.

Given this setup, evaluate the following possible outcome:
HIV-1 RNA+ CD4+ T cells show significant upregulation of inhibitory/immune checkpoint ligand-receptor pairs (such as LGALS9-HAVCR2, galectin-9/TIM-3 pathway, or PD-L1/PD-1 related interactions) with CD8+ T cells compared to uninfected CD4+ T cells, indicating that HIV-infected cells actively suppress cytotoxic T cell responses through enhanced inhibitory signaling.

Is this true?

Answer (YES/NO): NO